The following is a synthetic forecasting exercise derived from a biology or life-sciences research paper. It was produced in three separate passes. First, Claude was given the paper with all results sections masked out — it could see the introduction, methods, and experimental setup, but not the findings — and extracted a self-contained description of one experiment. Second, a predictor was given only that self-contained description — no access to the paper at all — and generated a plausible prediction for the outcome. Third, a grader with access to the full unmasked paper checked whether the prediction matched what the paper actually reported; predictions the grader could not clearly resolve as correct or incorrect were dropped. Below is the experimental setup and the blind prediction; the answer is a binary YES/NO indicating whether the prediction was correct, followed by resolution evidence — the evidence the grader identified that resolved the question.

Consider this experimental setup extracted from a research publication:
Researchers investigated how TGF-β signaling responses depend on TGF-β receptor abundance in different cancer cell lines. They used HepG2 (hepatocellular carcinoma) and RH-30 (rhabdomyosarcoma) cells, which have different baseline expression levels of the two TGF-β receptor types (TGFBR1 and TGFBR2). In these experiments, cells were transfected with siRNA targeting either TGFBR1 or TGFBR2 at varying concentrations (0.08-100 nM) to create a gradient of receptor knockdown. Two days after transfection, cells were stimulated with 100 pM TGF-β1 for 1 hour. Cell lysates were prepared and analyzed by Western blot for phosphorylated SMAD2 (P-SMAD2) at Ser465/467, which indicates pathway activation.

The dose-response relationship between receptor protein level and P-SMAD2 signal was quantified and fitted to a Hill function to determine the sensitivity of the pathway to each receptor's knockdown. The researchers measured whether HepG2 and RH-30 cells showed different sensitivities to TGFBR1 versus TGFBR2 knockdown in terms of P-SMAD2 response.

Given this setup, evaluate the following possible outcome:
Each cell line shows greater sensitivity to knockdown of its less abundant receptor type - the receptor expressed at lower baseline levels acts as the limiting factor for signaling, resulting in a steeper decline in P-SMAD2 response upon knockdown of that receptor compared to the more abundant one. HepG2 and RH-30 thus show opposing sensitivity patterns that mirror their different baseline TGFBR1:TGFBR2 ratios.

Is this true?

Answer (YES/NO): YES